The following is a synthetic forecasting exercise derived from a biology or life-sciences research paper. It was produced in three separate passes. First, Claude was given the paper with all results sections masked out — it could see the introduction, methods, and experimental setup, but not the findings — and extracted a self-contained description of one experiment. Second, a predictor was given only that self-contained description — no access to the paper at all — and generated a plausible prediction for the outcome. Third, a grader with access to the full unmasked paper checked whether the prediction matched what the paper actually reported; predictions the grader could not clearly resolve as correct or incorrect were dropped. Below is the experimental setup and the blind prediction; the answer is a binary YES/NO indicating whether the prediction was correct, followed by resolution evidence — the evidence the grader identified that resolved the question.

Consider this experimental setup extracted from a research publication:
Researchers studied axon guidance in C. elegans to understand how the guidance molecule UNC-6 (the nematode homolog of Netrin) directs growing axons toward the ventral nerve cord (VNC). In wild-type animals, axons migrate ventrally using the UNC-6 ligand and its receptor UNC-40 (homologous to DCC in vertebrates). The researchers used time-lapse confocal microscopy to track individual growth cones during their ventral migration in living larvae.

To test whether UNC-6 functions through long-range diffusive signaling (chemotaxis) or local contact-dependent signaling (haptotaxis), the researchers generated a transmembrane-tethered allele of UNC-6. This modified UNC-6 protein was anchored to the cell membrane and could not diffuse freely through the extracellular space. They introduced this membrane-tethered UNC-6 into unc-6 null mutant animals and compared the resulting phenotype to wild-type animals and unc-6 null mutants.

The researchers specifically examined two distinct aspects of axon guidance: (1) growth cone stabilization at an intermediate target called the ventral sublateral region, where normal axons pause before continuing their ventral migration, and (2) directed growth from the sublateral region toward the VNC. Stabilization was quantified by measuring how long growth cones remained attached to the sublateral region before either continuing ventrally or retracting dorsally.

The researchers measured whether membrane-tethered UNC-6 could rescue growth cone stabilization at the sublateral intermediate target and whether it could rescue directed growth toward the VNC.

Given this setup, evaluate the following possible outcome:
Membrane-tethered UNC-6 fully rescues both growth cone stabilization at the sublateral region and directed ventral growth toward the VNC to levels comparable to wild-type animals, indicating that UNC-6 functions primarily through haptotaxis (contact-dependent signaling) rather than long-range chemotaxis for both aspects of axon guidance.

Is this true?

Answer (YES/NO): NO